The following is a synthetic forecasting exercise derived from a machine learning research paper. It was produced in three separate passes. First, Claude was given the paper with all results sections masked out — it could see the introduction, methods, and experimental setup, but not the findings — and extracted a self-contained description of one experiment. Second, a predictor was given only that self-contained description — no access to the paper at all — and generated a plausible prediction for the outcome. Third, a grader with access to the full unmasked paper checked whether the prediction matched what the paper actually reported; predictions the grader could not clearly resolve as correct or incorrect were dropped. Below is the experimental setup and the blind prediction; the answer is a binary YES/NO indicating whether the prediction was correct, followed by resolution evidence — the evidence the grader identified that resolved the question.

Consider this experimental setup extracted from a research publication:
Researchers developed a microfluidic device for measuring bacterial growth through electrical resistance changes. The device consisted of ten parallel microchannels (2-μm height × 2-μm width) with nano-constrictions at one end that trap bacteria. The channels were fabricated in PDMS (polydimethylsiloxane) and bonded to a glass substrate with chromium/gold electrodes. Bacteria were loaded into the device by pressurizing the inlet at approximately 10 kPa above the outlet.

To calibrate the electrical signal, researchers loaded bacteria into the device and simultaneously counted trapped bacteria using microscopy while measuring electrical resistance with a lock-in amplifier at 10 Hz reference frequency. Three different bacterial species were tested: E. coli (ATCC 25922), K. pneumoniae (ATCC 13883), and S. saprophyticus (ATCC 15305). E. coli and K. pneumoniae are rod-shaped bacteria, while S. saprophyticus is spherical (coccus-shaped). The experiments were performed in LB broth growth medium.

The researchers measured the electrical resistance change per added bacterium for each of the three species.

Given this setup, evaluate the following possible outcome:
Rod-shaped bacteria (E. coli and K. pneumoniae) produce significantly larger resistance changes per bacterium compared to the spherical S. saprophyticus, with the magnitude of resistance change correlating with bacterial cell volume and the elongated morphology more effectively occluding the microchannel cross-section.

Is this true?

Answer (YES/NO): NO